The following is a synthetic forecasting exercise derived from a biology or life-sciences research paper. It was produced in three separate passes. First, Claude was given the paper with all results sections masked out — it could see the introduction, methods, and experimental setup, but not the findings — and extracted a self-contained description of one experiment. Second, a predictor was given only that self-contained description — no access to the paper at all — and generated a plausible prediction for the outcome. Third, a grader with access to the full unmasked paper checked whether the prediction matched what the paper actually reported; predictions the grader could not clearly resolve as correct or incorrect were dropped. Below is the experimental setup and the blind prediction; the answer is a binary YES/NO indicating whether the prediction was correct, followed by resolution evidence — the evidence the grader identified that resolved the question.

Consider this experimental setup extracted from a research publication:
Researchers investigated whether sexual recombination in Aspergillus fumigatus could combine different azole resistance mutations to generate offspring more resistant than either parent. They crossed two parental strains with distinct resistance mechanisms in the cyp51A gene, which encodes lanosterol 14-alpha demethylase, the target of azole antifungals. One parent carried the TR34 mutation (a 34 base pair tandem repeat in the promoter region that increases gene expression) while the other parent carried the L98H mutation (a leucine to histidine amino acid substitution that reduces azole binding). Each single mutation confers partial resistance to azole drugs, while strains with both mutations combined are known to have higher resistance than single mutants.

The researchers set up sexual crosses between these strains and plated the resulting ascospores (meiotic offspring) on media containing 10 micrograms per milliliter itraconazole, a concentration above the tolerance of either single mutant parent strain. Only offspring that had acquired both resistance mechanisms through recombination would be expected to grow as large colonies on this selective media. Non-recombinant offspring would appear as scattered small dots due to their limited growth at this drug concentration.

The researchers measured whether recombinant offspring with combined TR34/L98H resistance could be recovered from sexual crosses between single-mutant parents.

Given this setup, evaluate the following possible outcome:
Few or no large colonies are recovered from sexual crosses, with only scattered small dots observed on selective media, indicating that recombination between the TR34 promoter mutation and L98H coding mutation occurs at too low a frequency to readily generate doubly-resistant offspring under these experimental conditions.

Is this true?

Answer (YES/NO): NO